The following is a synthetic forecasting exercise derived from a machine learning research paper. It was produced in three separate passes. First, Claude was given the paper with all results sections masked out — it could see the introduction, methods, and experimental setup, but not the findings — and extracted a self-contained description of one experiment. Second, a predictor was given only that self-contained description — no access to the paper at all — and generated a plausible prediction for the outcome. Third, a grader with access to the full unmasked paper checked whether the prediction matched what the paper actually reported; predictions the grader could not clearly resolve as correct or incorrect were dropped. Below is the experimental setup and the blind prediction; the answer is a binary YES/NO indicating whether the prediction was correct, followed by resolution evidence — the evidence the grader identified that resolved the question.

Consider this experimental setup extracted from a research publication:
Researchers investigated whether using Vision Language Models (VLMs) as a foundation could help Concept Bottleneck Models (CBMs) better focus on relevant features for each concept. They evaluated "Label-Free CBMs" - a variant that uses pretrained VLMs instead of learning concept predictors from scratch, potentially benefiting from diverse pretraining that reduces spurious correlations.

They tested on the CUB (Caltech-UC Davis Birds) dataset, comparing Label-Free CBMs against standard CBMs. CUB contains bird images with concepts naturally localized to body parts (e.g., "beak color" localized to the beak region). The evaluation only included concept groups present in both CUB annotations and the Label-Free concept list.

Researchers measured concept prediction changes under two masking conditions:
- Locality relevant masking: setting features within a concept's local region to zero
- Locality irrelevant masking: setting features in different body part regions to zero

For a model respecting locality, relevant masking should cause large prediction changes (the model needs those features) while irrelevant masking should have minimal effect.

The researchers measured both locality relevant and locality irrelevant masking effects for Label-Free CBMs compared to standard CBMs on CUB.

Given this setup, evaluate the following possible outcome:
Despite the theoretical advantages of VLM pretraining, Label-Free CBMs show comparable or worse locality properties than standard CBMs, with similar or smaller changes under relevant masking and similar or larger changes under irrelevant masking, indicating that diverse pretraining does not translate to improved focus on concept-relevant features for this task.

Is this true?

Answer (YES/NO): NO